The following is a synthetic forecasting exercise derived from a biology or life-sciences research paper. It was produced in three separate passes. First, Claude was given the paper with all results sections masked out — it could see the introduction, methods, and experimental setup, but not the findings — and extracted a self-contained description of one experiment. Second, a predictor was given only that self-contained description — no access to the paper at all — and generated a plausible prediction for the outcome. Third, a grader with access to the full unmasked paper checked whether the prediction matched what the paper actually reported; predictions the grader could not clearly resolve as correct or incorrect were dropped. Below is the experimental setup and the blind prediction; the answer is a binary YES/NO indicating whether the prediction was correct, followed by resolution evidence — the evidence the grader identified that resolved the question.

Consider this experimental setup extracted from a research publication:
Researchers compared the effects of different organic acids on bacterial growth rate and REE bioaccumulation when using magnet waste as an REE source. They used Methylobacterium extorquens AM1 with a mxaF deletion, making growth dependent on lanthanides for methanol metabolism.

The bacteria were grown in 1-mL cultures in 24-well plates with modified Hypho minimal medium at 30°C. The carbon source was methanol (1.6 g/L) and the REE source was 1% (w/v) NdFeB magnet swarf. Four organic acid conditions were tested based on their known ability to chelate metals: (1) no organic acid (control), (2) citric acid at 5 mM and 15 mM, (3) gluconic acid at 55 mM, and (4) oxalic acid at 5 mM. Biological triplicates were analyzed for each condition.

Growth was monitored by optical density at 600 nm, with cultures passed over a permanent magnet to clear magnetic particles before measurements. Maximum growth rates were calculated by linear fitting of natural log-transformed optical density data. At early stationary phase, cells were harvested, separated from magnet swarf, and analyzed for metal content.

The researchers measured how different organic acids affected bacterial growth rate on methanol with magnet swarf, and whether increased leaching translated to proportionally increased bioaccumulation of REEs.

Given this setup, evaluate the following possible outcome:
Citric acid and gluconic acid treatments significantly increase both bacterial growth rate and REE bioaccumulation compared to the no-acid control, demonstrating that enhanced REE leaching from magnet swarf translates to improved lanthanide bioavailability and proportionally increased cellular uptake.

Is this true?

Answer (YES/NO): NO